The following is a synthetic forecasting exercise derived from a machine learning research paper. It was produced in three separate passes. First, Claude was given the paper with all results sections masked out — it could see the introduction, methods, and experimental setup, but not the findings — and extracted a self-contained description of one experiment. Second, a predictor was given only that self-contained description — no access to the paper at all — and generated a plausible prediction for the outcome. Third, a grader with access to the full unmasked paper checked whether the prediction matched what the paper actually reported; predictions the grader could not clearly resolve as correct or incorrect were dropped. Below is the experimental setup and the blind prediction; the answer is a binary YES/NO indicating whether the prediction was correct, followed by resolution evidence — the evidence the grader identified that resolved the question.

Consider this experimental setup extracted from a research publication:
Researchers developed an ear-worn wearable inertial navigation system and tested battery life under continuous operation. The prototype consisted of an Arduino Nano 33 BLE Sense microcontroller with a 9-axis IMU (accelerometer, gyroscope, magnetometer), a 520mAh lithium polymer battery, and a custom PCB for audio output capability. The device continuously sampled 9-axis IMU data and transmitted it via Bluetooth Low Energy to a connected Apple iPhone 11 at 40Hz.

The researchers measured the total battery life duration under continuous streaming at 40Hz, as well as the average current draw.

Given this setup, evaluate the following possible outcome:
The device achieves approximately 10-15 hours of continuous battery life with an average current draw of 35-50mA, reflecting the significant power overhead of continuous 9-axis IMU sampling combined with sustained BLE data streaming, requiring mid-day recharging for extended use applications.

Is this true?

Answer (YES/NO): NO